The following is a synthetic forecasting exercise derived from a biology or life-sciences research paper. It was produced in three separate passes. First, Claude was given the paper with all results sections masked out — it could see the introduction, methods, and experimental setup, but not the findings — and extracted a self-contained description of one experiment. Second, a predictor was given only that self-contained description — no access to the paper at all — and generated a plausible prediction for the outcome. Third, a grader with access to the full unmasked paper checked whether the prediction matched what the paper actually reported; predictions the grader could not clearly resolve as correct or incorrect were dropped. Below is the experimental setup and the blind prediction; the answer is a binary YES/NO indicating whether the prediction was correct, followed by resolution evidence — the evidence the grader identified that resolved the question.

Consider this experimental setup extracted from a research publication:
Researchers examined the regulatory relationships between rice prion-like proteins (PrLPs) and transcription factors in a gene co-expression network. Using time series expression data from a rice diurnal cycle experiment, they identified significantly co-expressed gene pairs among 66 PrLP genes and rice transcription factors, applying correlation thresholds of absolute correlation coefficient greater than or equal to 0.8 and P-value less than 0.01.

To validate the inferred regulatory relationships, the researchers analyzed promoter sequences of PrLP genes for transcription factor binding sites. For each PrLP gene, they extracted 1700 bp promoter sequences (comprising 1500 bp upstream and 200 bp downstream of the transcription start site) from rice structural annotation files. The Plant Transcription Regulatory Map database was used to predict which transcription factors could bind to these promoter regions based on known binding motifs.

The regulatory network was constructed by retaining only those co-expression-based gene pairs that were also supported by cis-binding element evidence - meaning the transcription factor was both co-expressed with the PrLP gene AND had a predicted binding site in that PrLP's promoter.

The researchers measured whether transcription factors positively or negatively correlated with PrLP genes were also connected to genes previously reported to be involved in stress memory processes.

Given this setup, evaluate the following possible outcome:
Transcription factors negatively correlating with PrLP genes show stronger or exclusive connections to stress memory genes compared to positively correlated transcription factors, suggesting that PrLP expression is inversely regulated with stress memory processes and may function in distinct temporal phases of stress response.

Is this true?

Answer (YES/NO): NO